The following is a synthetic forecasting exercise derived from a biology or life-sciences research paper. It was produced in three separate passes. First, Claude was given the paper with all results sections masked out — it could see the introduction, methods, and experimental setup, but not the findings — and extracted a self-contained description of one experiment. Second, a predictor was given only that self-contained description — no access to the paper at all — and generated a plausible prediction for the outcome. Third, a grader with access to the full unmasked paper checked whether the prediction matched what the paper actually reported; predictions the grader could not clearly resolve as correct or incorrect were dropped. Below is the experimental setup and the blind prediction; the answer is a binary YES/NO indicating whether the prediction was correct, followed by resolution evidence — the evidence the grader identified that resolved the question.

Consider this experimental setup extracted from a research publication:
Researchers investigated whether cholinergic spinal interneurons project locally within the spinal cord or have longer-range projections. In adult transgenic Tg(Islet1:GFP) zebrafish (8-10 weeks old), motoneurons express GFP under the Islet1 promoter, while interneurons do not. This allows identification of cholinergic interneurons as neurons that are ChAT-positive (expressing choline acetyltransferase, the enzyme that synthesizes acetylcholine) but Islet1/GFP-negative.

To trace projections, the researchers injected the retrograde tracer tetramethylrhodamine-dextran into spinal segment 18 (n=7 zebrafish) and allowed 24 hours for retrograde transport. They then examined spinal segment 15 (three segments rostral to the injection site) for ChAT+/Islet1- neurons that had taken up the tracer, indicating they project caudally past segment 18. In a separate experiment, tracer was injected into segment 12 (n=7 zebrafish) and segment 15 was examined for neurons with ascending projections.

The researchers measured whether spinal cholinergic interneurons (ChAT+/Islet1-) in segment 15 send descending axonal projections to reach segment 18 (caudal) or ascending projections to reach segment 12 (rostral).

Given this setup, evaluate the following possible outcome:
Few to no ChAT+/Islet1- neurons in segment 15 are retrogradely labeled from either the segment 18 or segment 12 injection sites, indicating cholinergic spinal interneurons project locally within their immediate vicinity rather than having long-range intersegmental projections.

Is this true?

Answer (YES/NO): NO